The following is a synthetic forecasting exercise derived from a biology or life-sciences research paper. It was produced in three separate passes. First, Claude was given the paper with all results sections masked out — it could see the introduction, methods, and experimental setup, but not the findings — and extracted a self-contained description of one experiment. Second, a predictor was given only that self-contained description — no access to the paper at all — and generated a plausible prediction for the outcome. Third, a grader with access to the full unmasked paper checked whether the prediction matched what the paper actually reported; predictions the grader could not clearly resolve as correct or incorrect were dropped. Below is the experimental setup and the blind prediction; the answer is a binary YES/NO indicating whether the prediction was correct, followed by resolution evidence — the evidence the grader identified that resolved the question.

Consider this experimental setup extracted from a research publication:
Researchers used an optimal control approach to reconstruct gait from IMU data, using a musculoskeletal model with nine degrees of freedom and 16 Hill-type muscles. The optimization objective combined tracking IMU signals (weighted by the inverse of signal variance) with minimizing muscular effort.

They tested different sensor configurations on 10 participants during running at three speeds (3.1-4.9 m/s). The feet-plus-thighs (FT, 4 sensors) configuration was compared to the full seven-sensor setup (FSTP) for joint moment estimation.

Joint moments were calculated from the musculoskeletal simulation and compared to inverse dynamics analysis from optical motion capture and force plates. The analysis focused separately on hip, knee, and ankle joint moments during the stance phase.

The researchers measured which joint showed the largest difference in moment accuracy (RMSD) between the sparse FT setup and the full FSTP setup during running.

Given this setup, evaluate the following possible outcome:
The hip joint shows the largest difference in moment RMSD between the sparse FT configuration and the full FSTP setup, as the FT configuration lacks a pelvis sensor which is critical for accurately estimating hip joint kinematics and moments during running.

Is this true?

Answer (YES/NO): NO